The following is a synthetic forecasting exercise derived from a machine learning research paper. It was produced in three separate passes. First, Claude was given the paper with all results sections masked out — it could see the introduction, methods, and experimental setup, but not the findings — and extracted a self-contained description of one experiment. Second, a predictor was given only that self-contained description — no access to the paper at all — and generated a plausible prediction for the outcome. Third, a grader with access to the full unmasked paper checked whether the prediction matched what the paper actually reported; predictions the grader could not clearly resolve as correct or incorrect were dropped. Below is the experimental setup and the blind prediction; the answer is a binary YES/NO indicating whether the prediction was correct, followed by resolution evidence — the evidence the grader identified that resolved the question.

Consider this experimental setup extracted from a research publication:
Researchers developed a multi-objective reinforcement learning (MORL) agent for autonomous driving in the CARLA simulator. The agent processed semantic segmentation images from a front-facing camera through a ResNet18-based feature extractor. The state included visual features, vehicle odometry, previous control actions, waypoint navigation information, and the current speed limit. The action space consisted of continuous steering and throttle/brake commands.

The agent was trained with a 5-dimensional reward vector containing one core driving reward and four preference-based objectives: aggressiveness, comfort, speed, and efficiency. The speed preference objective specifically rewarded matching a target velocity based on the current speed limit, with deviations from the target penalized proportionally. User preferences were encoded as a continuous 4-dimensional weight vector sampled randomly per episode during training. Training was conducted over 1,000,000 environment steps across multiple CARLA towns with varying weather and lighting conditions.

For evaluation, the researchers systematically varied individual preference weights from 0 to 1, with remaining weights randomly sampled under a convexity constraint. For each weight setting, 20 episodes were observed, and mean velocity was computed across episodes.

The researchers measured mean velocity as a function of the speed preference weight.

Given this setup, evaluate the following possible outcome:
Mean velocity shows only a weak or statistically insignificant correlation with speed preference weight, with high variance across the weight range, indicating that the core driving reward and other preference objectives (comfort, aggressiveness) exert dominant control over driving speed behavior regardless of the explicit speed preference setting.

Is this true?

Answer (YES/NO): NO